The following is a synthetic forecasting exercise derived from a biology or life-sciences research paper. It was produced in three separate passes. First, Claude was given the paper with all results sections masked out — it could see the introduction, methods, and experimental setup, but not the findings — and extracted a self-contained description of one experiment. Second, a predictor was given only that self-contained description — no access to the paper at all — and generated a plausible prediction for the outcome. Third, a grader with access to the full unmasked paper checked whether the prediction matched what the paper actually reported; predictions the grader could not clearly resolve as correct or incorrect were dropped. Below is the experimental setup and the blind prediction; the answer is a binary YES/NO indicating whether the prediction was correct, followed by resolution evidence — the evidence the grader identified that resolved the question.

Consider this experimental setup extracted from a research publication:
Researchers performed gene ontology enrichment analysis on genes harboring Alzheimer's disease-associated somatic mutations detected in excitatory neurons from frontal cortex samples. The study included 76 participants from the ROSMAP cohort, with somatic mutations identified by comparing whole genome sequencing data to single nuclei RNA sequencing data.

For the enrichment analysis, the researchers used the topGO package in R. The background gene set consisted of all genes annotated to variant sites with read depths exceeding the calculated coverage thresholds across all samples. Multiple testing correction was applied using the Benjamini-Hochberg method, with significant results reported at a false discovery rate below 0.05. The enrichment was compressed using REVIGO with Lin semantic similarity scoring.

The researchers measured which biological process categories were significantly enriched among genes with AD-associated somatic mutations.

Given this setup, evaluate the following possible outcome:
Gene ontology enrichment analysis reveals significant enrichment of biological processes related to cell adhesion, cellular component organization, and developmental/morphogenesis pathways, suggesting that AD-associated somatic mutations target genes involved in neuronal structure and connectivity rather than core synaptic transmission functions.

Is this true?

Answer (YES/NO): NO